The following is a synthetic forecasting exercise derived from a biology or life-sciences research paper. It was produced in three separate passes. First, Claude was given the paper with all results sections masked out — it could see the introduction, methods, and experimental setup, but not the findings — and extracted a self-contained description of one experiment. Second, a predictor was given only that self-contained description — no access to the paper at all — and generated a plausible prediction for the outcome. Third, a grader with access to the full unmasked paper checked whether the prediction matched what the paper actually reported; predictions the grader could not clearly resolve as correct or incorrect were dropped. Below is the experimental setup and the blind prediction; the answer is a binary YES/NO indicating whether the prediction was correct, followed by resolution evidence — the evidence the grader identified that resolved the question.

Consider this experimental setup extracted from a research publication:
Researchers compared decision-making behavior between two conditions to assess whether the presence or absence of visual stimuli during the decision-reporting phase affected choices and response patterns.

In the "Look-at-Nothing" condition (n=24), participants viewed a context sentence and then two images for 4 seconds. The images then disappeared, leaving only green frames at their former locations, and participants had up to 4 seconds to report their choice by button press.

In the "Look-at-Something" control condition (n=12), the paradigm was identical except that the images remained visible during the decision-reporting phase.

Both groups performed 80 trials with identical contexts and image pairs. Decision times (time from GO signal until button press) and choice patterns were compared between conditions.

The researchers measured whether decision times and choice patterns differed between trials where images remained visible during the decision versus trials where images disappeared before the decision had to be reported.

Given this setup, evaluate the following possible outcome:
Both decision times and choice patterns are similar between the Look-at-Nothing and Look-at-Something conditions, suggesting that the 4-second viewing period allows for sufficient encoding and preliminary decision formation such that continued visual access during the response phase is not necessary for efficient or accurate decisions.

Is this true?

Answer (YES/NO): YES